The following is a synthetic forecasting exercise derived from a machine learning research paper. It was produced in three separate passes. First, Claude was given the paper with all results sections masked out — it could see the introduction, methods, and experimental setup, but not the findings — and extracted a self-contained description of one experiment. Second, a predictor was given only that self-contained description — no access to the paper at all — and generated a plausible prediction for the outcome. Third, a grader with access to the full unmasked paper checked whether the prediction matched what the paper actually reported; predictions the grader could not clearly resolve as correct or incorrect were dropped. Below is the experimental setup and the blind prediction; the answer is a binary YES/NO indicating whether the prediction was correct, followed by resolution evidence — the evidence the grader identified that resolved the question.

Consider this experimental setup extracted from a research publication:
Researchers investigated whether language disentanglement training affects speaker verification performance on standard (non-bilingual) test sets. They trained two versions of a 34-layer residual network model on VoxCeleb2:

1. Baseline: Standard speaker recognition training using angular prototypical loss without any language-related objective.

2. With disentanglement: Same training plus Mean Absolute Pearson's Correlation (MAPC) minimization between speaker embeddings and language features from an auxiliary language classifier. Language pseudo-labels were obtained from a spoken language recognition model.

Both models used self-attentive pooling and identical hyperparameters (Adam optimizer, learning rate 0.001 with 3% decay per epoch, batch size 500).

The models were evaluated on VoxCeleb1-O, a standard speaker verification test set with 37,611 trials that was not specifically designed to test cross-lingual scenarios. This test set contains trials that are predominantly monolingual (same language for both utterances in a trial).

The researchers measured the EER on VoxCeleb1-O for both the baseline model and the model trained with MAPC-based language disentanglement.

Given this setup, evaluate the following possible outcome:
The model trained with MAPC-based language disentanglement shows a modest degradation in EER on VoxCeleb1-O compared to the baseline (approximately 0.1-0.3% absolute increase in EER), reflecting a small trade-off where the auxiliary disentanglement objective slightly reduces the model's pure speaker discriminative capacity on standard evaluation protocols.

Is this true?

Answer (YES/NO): NO